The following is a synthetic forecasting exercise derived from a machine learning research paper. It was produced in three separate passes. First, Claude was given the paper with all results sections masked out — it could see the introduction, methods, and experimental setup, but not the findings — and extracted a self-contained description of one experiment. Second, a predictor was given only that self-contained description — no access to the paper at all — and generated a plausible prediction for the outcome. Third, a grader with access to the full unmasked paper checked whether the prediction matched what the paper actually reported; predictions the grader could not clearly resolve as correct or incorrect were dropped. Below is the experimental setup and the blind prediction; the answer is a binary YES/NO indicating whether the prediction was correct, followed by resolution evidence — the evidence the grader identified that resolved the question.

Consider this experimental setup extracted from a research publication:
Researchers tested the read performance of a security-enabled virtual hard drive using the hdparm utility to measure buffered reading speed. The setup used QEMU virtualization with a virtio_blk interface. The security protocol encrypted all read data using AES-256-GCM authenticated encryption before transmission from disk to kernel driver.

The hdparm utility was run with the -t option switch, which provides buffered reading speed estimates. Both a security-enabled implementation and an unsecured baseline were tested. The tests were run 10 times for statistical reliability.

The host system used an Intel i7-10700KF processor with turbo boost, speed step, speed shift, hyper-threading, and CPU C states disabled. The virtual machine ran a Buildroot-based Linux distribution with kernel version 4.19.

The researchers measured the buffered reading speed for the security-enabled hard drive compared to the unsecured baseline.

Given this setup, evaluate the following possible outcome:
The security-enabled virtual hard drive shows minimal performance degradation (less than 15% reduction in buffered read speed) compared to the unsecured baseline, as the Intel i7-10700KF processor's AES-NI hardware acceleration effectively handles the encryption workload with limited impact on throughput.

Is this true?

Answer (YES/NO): NO